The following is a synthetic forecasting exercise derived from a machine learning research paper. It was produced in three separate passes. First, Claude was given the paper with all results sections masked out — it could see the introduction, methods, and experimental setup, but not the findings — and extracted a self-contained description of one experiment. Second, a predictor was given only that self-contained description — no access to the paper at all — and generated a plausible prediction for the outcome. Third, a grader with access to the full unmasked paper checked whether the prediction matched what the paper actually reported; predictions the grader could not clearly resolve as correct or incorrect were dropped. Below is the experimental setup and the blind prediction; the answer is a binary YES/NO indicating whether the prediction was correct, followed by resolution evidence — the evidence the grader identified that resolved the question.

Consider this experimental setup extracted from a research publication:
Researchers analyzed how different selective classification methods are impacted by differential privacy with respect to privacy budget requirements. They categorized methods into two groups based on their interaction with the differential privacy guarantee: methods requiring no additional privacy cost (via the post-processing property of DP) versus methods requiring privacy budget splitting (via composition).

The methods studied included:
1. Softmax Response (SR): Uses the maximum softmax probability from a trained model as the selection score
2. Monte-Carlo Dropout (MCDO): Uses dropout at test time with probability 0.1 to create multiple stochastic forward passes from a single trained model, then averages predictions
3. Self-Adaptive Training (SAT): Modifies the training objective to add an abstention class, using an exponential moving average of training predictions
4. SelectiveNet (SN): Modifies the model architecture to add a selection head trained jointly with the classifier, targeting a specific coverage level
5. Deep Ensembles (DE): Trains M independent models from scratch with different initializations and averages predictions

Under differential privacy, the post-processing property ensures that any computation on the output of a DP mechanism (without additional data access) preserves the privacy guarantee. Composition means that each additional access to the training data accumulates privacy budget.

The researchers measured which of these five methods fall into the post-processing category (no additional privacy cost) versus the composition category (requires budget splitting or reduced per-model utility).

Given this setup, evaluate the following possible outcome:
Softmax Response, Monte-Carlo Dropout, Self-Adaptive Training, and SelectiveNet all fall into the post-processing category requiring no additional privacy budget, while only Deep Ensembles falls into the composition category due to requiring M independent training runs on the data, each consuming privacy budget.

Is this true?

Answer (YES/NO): NO